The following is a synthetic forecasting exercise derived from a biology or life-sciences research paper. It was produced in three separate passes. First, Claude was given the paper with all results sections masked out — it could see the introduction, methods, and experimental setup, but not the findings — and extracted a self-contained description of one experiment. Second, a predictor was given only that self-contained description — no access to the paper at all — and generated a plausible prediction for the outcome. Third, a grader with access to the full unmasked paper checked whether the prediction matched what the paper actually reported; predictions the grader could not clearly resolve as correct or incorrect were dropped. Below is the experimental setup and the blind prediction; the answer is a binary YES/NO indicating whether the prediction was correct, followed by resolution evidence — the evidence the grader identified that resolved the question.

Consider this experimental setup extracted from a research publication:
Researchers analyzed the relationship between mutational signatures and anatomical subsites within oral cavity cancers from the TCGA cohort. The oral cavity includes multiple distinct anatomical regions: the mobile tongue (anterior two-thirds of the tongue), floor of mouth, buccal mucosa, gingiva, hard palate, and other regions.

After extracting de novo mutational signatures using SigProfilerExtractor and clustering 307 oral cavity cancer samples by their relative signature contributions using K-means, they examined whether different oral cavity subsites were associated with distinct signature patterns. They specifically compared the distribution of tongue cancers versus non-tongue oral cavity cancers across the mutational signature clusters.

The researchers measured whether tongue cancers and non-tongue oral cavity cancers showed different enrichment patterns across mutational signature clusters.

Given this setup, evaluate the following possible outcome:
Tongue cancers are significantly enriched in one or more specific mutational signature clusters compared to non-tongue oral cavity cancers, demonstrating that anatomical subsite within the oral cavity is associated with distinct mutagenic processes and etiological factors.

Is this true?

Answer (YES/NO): YES